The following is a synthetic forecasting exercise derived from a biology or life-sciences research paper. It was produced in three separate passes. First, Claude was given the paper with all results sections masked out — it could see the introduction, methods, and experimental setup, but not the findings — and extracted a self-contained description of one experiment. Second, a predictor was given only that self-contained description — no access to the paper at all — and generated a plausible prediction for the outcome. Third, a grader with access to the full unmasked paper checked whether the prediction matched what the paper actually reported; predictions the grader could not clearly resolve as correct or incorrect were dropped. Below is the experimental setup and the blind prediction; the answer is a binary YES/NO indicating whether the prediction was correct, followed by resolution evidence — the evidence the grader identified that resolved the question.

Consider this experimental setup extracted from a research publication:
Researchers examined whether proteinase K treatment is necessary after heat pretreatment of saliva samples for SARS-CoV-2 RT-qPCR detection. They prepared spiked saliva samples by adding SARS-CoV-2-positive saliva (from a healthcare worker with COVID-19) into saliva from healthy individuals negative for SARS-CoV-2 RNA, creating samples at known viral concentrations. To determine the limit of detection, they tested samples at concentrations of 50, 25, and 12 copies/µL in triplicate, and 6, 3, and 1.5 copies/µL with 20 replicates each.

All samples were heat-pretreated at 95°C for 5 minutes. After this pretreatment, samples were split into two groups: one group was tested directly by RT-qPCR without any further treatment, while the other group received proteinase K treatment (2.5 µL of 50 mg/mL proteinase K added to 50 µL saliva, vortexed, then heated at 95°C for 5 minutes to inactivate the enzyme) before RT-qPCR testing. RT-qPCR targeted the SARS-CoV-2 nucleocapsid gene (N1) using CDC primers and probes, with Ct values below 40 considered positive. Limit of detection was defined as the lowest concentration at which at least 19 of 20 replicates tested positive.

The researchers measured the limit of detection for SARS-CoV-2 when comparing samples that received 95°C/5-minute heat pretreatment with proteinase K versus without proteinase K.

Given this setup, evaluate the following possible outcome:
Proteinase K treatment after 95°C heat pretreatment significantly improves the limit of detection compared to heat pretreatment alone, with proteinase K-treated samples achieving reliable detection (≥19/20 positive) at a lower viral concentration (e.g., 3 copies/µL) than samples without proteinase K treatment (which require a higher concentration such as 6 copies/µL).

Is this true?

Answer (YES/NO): NO